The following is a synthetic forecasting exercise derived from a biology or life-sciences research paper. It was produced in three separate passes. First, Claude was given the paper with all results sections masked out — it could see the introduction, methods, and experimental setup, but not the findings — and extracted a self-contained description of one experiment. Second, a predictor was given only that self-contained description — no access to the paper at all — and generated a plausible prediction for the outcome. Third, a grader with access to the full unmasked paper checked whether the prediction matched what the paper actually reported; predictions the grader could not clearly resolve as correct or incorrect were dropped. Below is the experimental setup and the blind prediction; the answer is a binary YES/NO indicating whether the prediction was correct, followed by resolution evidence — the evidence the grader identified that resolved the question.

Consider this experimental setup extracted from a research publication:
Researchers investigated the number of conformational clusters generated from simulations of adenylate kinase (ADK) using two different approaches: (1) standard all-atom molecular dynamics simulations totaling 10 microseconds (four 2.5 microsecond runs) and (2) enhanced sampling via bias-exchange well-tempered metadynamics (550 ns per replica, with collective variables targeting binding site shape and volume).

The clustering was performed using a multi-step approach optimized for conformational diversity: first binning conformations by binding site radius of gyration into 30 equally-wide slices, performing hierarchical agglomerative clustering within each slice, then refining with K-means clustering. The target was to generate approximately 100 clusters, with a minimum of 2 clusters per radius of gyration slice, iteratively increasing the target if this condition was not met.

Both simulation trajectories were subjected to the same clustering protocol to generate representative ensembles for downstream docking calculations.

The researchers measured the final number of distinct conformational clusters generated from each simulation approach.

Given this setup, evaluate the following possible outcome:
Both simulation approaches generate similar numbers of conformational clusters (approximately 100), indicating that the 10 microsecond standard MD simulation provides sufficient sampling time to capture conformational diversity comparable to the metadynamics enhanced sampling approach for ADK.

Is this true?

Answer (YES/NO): NO